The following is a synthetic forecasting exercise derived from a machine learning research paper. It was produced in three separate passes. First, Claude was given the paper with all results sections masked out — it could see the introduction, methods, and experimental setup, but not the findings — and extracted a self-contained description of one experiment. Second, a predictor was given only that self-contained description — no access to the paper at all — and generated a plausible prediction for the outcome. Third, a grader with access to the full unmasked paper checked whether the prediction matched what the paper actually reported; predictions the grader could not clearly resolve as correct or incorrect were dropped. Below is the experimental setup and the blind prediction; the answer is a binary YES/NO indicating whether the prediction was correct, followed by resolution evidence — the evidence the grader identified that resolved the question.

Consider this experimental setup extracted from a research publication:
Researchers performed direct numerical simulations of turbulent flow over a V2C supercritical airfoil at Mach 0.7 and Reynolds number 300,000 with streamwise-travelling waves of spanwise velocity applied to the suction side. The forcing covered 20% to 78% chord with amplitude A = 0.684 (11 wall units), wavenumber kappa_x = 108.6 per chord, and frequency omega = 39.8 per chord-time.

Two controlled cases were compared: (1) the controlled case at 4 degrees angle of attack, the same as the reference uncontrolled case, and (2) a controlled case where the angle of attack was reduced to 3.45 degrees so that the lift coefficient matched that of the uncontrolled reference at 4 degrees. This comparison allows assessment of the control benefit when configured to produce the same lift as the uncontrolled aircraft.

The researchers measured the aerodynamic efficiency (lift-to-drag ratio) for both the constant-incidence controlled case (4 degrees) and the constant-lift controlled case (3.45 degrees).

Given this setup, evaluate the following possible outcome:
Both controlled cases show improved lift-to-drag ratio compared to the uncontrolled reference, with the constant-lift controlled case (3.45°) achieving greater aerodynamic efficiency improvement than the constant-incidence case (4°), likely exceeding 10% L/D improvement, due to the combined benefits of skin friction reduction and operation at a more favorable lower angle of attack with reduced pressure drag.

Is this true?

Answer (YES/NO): YES